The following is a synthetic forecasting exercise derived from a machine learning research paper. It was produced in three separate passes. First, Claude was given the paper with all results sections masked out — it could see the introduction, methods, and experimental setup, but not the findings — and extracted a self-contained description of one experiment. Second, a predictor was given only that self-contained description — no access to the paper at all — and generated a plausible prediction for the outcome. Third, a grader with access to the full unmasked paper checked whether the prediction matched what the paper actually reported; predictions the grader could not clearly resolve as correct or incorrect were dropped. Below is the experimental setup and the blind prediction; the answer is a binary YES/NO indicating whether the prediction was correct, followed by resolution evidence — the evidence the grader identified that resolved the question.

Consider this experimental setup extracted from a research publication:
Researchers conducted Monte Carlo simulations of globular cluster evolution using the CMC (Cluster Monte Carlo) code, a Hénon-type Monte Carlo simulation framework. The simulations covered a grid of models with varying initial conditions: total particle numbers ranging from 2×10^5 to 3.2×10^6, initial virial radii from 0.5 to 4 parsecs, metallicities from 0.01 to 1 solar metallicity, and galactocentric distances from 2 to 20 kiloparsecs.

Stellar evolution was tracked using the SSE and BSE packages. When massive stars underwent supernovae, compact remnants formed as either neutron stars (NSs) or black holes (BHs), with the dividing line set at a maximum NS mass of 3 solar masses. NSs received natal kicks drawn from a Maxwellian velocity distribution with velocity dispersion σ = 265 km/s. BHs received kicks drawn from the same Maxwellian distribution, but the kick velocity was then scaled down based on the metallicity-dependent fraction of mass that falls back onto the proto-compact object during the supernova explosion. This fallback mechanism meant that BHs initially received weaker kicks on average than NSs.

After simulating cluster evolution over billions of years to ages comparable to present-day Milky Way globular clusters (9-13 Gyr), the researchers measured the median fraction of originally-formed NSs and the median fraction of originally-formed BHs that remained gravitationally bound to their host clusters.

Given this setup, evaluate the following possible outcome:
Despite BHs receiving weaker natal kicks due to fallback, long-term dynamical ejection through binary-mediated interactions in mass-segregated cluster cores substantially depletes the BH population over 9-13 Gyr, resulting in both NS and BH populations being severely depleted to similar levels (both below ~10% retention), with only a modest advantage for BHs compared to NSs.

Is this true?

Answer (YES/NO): NO